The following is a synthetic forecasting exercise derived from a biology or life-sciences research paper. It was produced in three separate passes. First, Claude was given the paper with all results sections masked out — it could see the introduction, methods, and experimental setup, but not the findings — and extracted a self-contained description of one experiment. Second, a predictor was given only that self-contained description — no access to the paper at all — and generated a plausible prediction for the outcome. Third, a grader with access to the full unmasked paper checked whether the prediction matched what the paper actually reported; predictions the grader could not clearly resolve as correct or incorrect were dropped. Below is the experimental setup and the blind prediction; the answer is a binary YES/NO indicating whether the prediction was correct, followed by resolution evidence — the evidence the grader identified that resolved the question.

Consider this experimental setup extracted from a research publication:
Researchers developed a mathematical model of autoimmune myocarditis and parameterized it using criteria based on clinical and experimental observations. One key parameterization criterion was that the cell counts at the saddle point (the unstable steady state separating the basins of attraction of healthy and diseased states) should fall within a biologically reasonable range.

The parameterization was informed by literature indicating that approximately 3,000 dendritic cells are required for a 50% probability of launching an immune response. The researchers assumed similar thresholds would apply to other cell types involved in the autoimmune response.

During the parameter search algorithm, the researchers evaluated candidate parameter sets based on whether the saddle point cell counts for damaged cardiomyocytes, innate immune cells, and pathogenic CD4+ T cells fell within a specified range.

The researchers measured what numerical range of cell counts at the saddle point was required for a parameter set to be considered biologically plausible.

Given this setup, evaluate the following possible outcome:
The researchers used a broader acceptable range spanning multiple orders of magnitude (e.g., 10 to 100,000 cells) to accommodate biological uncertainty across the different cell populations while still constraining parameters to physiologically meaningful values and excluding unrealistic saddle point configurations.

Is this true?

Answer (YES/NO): NO